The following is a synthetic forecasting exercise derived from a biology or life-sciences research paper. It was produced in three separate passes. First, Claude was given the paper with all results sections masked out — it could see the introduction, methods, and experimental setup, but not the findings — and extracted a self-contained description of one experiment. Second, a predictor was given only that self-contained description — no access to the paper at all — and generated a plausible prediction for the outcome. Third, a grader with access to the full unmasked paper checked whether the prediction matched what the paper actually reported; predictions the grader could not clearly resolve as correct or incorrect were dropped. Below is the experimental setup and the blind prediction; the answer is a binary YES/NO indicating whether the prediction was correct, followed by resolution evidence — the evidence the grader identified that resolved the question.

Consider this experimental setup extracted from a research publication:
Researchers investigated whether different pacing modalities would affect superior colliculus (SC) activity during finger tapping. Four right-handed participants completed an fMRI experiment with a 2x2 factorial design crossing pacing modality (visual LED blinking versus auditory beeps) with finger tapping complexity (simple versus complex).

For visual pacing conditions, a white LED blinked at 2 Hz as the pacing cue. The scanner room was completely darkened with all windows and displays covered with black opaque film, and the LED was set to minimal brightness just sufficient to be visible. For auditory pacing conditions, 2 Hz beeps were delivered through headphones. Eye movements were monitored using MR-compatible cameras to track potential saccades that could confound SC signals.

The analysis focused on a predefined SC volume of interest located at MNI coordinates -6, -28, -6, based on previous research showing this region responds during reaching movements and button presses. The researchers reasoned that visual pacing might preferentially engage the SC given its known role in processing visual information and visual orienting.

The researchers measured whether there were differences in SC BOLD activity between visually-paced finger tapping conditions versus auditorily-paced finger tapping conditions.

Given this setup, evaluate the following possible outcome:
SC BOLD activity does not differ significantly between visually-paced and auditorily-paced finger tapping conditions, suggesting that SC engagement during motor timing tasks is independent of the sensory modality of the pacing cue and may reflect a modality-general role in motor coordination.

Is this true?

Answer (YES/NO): NO